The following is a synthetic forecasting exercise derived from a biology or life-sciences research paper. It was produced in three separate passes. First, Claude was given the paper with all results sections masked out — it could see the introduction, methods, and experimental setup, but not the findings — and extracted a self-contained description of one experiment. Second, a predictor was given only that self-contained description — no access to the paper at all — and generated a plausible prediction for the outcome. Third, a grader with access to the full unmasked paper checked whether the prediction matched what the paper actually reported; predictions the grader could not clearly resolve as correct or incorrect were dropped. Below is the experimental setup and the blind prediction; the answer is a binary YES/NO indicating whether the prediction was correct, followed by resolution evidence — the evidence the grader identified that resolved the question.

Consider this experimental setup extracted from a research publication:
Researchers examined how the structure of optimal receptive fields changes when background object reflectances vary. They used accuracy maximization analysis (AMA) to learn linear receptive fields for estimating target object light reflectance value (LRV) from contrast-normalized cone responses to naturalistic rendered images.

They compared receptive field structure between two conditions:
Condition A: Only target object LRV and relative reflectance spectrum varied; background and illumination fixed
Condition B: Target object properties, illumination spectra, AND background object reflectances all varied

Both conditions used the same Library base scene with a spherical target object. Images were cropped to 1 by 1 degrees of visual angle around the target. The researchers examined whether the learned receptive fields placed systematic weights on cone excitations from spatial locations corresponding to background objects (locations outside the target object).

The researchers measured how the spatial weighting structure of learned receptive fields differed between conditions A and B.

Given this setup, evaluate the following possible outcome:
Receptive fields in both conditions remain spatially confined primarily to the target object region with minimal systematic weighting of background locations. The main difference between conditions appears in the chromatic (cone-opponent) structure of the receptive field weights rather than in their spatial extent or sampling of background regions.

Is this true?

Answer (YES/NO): NO